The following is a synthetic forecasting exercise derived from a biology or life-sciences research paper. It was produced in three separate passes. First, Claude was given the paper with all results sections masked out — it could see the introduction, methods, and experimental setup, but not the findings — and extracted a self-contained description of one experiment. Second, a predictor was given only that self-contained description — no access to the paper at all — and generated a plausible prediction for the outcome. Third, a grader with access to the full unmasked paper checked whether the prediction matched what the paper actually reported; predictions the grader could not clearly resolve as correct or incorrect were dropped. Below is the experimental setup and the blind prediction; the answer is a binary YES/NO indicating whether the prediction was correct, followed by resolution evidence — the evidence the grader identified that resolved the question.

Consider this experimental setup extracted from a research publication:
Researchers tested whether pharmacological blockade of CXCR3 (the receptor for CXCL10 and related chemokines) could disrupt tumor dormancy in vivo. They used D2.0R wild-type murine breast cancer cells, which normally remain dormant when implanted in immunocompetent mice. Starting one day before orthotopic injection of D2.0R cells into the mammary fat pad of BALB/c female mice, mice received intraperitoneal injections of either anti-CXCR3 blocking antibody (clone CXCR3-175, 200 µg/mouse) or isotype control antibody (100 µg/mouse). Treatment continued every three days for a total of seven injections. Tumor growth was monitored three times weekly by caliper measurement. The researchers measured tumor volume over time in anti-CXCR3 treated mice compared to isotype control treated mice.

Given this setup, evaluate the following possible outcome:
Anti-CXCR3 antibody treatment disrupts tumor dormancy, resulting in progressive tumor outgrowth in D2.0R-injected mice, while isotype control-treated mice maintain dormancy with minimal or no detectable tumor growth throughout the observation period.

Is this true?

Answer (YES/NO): YES